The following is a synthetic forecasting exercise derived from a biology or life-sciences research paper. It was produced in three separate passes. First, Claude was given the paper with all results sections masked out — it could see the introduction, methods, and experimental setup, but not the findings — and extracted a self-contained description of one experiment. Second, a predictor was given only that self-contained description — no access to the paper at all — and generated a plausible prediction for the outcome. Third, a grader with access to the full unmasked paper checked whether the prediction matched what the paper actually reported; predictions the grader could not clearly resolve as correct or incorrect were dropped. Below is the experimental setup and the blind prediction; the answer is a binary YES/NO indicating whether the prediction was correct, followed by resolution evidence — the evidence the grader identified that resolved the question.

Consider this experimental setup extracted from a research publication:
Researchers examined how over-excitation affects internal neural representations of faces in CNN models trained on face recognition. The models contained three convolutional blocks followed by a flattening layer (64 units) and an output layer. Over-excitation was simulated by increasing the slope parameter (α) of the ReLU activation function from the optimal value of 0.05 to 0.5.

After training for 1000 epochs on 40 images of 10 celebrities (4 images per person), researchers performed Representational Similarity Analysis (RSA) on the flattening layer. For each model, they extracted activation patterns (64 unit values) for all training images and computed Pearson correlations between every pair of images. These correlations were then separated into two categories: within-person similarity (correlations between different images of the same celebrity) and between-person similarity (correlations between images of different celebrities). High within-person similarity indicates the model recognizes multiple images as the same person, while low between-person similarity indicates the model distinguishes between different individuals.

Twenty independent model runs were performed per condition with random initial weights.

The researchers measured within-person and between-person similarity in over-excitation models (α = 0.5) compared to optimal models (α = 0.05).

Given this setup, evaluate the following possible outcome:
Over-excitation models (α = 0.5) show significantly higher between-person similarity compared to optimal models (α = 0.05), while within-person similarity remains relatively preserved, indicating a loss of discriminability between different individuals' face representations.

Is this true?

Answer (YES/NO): NO